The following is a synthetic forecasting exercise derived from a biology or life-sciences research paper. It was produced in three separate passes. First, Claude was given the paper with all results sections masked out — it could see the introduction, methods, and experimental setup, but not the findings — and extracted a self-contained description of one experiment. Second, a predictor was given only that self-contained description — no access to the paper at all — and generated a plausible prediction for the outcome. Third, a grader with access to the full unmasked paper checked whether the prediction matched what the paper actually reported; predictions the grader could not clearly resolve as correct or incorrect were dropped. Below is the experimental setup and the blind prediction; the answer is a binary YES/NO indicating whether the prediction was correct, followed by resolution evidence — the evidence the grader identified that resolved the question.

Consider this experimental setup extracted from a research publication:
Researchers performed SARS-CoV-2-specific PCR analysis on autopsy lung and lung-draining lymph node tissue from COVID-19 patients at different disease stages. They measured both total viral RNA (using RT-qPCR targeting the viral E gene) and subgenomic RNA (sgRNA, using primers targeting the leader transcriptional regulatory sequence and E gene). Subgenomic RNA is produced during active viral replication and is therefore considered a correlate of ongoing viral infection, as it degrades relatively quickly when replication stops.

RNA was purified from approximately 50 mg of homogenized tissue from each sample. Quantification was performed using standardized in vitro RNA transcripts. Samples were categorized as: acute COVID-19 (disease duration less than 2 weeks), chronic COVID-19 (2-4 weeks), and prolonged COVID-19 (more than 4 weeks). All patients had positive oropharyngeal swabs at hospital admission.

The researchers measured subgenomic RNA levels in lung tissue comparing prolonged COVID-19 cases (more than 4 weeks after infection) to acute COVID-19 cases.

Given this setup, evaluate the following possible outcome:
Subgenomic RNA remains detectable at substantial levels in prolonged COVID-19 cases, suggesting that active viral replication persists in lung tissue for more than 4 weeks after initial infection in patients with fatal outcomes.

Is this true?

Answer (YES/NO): NO